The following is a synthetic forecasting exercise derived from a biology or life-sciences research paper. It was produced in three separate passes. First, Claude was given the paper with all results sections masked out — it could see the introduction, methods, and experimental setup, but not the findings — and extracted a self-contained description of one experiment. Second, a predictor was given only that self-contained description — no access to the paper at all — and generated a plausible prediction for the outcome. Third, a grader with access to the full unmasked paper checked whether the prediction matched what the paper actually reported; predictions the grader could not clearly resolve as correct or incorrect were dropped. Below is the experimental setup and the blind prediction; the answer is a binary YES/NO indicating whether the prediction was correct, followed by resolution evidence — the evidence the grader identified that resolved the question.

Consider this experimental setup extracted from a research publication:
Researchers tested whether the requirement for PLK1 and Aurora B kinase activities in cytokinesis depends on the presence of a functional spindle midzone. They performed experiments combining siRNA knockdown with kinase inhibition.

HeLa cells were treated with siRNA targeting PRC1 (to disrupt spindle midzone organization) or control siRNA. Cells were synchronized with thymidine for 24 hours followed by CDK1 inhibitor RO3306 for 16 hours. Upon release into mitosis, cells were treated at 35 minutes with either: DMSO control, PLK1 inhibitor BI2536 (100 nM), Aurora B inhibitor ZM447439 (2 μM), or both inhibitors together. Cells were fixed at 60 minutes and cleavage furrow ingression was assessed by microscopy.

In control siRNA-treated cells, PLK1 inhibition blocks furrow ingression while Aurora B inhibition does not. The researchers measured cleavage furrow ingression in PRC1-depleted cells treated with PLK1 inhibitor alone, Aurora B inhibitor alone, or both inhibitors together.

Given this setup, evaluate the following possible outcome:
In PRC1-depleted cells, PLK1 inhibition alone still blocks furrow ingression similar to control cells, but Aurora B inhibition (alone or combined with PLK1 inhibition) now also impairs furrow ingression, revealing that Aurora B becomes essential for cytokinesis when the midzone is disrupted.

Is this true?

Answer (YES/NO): NO